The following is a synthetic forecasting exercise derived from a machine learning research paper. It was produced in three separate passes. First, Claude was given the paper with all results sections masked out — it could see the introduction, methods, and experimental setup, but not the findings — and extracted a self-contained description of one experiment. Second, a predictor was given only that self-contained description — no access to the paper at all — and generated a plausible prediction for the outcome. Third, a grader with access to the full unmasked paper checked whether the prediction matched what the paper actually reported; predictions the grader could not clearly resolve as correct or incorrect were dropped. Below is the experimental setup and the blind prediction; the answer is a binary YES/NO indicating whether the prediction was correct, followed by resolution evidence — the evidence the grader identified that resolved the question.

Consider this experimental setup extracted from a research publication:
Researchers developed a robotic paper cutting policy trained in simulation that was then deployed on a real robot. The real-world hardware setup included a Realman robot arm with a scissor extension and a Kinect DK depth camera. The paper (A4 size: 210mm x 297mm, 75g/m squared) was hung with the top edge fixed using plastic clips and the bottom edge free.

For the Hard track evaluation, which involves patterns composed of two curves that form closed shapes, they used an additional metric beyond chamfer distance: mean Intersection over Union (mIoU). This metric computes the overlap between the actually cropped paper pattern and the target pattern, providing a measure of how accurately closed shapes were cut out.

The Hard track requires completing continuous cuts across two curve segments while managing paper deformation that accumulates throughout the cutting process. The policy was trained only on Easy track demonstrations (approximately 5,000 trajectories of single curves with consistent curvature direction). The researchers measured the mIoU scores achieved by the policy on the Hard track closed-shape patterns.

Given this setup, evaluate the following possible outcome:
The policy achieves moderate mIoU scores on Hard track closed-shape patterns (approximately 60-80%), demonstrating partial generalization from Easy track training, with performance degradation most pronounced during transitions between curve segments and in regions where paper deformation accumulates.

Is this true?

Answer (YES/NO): NO